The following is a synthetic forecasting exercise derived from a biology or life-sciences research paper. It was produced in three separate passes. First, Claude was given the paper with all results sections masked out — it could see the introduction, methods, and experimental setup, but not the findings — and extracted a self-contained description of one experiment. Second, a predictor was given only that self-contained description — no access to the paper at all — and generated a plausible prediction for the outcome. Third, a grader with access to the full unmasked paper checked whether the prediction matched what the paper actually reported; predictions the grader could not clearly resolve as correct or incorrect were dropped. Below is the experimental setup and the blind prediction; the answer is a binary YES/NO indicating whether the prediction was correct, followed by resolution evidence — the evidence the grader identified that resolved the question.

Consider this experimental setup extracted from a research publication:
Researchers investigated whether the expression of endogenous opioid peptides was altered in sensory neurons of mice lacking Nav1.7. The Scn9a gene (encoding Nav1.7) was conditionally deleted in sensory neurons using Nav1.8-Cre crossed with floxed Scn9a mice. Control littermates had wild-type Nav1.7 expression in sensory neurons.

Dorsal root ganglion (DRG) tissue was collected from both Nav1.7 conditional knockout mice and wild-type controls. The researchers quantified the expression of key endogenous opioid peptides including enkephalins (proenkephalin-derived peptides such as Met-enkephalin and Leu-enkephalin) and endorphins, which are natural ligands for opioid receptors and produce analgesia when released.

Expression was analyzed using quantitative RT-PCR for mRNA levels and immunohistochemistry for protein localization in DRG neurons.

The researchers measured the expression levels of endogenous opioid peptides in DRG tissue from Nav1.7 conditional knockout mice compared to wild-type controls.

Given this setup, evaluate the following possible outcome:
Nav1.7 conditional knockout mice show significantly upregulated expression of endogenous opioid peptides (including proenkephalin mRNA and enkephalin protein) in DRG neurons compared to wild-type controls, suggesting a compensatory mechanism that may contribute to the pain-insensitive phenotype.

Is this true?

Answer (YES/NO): YES